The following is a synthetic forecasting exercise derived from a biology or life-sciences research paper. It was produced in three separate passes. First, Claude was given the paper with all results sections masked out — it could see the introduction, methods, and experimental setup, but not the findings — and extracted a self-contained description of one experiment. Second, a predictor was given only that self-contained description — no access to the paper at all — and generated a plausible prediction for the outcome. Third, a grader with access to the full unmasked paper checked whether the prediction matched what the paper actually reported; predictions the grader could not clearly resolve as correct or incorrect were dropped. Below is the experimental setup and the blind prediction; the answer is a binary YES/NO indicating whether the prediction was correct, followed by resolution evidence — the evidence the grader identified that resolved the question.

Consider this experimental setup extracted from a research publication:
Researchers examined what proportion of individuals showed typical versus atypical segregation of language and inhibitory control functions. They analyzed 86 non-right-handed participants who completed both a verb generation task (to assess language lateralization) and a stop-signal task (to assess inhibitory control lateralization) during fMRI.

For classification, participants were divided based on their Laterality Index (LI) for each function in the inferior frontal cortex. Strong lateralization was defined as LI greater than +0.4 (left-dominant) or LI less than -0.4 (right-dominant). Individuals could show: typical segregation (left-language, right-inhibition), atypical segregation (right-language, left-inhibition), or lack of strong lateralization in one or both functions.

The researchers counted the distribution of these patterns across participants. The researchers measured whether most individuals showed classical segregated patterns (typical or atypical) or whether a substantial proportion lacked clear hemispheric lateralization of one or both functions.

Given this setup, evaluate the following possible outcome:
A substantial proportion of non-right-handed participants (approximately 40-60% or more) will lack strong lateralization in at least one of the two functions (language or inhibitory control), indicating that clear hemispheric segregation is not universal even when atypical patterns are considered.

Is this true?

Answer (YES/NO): YES